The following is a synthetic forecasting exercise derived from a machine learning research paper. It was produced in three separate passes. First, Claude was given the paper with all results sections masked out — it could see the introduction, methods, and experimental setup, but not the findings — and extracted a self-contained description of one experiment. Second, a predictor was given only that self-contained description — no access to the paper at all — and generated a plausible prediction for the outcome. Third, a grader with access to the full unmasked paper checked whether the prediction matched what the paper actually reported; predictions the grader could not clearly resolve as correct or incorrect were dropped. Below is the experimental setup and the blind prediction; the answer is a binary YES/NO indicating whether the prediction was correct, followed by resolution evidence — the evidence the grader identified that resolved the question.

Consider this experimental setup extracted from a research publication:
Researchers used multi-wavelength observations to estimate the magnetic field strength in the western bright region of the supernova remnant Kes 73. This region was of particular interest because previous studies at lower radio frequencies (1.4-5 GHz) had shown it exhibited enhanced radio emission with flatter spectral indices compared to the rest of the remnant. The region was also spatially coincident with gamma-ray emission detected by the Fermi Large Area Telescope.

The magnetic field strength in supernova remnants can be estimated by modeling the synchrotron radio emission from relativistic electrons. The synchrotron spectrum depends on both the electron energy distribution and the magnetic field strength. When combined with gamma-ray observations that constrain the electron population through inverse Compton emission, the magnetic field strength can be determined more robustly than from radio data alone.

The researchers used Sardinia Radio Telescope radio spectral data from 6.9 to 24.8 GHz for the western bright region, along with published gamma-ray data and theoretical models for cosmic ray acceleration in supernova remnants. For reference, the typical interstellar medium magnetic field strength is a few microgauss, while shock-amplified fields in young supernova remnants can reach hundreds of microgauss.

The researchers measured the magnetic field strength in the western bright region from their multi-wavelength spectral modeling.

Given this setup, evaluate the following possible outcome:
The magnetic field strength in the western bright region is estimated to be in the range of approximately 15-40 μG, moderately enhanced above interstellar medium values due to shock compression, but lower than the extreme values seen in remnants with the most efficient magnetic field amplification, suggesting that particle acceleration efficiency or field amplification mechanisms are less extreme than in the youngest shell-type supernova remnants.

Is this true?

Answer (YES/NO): YES